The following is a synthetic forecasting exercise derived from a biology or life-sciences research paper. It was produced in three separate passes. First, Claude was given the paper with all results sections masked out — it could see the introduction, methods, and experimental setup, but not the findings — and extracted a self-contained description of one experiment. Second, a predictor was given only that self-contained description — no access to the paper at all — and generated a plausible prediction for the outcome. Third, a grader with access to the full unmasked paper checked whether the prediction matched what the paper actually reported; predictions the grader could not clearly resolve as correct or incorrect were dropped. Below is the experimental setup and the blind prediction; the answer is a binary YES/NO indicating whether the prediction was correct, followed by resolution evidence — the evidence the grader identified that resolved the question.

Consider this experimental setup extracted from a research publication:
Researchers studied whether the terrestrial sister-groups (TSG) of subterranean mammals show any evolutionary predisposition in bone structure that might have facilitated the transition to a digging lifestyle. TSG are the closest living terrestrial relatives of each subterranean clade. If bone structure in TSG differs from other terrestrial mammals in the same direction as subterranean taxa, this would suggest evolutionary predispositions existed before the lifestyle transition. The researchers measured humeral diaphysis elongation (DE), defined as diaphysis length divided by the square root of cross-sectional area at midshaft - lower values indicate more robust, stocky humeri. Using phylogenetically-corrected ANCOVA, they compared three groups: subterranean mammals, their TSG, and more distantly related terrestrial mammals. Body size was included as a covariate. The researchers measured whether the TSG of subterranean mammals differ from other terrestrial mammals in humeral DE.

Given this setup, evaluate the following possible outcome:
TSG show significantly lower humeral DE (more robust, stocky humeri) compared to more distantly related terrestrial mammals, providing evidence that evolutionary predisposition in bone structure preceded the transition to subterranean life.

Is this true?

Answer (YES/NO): NO